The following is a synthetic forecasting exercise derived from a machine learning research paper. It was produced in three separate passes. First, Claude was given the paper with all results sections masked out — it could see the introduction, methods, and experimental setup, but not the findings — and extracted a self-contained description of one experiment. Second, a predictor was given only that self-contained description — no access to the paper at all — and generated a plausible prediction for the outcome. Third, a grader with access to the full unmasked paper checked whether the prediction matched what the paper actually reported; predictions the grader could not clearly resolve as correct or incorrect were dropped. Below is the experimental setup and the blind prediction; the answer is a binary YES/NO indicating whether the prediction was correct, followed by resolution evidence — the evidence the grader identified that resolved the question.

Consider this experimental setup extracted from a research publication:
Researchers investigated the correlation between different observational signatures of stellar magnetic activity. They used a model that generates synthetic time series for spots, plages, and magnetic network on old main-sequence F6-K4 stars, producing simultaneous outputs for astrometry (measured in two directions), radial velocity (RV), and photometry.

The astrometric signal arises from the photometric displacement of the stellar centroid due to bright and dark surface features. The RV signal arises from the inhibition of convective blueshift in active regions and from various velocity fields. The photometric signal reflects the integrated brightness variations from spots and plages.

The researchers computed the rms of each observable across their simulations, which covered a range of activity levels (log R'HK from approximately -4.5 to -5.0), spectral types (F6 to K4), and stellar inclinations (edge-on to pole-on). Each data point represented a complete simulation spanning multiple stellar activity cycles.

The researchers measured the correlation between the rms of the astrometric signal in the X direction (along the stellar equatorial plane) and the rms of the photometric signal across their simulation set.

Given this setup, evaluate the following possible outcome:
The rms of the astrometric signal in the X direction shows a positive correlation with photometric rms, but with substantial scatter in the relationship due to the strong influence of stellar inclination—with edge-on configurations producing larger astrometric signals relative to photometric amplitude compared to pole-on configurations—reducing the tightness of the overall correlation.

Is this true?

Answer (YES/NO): NO